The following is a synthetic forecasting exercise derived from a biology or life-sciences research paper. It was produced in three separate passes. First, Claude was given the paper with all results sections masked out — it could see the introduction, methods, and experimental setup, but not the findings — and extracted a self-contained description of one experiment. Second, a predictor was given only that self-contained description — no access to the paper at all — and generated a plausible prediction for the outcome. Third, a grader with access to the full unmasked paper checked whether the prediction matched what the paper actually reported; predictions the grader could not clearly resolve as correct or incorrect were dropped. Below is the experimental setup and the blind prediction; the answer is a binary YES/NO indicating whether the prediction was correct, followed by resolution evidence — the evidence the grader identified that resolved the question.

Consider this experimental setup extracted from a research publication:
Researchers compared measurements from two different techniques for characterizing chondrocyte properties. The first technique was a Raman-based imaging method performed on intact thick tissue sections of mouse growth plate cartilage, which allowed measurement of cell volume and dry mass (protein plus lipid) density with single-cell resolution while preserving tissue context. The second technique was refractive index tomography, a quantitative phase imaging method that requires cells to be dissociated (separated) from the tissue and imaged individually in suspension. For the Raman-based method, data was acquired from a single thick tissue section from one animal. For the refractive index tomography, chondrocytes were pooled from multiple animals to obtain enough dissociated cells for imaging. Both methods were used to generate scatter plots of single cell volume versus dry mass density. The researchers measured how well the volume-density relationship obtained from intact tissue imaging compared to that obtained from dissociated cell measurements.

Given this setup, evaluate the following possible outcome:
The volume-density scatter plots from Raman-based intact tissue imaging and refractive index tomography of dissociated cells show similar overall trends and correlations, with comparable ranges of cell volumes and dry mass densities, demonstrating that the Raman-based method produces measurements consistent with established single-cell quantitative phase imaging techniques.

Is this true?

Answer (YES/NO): YES